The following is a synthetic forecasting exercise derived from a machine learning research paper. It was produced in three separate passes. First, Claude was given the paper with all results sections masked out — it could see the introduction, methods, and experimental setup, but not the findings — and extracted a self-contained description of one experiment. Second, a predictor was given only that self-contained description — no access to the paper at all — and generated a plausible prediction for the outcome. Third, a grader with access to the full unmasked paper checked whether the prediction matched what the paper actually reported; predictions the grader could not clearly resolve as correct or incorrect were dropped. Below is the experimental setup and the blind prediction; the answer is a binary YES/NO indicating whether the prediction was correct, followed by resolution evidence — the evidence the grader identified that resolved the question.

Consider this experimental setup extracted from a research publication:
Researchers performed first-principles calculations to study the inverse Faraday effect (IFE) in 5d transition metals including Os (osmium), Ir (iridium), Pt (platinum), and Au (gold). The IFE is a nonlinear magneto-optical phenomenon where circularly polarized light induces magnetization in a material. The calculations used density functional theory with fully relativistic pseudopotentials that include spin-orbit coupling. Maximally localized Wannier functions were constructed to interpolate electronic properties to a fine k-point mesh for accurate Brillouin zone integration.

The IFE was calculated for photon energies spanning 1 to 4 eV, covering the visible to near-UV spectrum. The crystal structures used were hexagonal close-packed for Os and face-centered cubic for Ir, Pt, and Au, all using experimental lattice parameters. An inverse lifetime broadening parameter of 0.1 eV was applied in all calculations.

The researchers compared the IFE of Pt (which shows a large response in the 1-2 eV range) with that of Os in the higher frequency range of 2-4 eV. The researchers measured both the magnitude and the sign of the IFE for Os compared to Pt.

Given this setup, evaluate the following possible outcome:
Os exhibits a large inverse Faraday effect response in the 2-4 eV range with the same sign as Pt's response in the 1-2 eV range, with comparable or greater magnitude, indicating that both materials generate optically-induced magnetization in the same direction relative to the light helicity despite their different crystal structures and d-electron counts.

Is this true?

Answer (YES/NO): NO